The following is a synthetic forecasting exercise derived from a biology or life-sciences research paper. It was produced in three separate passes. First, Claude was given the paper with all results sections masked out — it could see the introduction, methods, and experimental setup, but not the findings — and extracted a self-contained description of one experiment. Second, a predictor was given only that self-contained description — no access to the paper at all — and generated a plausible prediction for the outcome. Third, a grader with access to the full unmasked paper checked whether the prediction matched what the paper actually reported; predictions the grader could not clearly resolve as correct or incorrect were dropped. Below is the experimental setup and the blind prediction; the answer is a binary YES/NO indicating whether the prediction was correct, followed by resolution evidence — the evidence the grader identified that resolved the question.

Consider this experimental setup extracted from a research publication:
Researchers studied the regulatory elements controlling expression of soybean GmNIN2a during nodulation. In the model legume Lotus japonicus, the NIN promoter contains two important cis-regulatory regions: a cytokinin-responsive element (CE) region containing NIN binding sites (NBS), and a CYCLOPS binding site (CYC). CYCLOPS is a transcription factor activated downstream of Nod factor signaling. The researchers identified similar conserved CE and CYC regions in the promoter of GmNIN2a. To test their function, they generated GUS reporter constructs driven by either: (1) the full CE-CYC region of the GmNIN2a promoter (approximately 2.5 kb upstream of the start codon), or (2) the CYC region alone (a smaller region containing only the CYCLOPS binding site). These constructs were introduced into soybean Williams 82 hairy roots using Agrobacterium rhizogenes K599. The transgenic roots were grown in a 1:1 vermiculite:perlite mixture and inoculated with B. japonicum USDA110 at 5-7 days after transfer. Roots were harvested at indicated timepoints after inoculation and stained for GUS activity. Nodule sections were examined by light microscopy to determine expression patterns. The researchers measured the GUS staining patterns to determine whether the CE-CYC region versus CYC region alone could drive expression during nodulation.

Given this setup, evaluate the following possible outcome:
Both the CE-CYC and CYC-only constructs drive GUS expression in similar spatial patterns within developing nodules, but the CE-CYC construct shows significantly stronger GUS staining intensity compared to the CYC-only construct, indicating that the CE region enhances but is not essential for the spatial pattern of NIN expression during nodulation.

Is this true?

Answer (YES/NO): NO